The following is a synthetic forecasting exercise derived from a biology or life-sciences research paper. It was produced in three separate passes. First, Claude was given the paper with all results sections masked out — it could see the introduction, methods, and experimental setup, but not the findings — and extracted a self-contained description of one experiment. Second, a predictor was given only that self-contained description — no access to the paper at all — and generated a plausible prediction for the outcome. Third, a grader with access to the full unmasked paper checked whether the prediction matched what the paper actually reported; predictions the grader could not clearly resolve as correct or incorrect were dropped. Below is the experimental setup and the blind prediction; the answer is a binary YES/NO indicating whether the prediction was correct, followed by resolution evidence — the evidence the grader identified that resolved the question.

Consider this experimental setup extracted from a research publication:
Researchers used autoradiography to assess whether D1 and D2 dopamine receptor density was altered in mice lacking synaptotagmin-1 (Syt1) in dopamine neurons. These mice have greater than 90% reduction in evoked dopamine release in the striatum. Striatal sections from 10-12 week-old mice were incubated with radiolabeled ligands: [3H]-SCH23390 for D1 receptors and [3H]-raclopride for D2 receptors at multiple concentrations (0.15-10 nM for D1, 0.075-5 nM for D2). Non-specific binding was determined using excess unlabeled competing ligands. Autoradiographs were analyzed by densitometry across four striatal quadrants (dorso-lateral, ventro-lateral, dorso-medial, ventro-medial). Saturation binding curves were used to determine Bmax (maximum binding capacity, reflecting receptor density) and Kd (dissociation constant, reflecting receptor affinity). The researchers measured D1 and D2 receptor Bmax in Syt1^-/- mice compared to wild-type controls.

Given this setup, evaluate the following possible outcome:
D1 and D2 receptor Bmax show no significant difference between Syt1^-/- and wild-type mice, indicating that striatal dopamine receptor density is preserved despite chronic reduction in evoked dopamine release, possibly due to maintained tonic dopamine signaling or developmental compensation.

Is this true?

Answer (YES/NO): NO